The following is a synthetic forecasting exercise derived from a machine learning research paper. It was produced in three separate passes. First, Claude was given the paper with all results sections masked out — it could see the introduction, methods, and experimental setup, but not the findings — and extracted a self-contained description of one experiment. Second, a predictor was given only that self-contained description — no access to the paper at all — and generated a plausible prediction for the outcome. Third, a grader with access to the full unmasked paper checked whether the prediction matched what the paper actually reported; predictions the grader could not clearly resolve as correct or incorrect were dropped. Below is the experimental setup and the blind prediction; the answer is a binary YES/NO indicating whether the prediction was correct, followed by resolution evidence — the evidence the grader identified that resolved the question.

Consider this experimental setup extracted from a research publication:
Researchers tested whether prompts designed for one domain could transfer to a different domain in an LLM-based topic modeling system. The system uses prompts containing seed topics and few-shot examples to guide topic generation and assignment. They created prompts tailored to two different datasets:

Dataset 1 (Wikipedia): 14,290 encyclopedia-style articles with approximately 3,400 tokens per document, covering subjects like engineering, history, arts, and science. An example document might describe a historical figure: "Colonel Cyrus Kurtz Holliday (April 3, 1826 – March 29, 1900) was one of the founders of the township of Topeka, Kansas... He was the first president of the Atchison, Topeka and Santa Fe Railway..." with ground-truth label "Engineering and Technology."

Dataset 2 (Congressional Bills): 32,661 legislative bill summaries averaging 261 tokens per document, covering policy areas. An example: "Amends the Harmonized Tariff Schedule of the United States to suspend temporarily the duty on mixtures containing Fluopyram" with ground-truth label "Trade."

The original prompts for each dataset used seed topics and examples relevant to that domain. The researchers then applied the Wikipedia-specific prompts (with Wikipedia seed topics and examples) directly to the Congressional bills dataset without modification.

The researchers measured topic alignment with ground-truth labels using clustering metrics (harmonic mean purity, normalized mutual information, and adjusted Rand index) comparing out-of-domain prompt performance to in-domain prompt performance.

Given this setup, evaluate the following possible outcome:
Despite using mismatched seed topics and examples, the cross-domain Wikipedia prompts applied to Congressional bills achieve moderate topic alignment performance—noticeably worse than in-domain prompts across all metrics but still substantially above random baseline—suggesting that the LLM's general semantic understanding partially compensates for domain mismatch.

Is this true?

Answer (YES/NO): NO